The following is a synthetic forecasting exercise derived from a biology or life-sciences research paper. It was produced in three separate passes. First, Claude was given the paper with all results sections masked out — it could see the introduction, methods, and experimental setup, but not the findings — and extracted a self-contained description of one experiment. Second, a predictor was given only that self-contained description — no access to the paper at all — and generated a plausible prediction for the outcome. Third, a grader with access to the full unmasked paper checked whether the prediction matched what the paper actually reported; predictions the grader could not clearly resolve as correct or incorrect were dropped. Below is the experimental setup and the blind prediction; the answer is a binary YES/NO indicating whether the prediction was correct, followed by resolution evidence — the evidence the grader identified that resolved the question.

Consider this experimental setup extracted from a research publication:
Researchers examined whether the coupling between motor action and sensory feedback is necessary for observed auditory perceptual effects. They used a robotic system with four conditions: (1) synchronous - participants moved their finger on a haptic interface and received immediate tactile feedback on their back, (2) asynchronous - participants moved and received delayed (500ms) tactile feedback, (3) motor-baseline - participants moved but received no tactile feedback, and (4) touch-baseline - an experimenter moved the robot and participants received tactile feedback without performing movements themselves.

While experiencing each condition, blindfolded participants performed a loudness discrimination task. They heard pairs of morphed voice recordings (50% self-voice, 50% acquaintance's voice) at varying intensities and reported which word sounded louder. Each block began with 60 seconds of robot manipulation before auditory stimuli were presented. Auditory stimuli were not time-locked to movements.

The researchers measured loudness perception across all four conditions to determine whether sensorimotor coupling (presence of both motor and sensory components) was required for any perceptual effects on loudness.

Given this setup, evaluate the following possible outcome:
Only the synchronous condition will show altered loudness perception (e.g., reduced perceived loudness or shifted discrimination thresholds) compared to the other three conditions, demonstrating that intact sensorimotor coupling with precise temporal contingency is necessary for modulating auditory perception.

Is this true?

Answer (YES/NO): NO